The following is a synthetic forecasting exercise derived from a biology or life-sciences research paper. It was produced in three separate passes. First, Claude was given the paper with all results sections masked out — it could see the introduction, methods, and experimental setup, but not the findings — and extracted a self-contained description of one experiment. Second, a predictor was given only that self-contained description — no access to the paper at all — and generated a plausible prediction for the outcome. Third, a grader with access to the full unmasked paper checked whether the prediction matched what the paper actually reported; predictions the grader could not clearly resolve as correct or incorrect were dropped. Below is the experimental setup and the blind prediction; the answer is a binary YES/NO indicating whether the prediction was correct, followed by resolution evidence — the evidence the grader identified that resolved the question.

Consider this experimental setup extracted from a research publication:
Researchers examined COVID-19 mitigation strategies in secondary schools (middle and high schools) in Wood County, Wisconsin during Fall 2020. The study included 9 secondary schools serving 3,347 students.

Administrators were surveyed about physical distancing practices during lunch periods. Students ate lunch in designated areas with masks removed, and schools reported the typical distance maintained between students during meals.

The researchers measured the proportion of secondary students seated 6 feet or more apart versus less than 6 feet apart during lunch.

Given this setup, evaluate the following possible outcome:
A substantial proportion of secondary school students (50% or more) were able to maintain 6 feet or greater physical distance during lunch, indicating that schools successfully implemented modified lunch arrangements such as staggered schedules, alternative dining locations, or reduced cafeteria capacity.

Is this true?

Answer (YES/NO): YES